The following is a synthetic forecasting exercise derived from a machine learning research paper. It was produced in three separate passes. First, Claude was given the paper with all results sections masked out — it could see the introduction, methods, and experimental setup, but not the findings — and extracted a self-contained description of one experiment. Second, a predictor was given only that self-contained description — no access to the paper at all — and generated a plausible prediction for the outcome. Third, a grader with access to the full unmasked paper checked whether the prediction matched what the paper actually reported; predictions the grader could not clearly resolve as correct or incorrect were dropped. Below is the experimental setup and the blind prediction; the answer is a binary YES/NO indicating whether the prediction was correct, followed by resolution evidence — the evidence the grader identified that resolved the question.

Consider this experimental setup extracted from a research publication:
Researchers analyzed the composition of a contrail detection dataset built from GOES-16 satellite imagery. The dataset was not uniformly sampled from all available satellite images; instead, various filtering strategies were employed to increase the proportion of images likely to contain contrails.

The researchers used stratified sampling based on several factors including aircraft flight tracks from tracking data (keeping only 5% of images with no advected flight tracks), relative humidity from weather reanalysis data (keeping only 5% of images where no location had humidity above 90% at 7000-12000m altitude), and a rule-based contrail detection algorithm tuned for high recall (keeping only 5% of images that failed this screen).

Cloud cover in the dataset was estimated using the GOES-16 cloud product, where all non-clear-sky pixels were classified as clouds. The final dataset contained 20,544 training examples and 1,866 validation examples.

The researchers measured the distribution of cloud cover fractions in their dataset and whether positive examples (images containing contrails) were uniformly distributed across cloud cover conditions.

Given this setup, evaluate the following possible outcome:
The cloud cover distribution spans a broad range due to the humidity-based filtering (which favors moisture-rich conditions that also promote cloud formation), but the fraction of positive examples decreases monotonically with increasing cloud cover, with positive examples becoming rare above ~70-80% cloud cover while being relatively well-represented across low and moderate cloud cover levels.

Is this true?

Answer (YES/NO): NO